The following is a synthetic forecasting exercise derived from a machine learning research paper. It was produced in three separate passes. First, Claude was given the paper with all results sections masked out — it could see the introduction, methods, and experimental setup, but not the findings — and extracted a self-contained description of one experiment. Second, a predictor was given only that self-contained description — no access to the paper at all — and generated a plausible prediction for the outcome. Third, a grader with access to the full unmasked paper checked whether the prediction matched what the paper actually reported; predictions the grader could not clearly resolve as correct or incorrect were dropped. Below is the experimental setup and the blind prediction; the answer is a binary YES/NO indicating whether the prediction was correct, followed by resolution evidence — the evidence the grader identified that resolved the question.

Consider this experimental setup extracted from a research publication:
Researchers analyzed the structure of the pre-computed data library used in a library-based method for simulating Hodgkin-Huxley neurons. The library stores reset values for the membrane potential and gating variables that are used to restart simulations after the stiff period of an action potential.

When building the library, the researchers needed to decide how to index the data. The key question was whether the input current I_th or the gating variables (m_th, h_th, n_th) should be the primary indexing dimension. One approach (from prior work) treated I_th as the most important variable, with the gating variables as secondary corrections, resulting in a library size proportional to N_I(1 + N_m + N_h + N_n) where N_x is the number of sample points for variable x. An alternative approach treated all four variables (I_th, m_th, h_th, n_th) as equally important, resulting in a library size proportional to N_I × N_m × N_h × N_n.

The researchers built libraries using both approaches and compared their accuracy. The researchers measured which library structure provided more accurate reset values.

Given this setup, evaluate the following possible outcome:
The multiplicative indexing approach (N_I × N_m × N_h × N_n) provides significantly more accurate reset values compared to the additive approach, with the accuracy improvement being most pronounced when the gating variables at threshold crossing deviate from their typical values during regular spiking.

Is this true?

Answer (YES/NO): YES